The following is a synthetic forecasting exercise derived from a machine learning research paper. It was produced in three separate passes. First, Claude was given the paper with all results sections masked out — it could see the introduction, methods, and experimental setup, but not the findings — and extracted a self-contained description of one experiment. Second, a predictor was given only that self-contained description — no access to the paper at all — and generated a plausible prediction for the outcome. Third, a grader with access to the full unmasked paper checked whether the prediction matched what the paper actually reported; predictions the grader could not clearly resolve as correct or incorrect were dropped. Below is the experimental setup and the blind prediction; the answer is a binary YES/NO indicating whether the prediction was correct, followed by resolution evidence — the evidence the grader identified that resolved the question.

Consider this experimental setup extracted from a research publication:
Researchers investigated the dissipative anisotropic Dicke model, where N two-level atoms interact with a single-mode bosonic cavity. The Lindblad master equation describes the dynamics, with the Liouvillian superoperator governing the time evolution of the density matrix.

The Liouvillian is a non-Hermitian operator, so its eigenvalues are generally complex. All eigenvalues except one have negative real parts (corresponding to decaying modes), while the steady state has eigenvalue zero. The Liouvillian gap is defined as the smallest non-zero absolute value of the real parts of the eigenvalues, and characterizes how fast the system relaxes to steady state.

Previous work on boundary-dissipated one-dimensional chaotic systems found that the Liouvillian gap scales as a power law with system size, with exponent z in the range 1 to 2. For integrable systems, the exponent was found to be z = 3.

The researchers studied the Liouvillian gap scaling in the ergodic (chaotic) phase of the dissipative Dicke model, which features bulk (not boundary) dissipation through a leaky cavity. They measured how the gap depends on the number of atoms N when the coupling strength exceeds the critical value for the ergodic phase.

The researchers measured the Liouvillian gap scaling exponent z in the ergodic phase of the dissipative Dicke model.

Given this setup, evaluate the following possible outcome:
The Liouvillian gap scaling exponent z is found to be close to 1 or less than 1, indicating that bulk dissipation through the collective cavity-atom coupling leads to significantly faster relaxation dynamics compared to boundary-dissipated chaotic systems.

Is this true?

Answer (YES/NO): YES